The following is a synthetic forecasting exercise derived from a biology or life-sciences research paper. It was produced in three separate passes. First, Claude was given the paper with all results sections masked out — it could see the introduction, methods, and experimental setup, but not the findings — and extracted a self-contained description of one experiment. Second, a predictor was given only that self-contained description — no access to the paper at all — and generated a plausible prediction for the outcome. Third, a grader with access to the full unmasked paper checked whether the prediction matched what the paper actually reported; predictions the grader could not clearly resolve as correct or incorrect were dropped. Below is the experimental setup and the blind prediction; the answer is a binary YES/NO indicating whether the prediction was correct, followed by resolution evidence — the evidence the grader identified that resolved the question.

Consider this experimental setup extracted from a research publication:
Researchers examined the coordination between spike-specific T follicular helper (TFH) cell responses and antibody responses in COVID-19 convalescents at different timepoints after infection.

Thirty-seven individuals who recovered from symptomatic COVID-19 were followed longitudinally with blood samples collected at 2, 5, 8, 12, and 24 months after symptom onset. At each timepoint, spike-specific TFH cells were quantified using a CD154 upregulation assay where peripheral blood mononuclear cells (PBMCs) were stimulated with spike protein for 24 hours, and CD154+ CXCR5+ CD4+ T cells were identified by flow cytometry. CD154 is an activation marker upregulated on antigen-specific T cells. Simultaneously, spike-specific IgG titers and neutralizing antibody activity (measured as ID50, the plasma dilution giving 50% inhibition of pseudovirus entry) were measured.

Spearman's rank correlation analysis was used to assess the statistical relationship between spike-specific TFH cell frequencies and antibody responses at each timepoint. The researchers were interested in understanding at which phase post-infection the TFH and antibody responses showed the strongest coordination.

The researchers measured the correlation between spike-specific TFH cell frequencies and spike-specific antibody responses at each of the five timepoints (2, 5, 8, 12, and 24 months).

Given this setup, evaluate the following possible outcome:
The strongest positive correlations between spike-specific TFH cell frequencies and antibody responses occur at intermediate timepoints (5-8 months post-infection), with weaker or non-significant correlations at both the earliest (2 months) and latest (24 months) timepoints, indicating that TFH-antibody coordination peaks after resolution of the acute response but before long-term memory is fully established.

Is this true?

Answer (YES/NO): NO